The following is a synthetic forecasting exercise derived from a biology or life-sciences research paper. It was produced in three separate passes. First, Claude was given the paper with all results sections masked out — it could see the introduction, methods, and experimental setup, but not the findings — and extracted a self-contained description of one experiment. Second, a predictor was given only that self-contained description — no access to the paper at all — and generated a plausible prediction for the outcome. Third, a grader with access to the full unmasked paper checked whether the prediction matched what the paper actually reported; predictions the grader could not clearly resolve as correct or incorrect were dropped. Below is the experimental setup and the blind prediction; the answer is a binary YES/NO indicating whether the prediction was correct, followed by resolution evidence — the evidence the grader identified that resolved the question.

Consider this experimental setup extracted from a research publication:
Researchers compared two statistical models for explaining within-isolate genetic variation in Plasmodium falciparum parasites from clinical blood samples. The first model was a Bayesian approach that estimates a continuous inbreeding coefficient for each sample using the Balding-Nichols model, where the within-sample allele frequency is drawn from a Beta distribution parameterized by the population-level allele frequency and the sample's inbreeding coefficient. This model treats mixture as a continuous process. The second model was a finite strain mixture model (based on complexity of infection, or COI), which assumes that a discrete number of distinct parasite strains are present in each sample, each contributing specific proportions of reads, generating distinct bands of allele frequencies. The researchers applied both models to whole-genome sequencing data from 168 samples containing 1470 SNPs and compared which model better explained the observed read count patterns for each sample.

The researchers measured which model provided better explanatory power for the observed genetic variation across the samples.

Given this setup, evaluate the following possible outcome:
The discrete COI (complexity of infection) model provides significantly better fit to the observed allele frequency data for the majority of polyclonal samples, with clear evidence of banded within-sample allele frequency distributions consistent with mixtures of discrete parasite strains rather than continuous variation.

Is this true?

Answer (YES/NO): NO